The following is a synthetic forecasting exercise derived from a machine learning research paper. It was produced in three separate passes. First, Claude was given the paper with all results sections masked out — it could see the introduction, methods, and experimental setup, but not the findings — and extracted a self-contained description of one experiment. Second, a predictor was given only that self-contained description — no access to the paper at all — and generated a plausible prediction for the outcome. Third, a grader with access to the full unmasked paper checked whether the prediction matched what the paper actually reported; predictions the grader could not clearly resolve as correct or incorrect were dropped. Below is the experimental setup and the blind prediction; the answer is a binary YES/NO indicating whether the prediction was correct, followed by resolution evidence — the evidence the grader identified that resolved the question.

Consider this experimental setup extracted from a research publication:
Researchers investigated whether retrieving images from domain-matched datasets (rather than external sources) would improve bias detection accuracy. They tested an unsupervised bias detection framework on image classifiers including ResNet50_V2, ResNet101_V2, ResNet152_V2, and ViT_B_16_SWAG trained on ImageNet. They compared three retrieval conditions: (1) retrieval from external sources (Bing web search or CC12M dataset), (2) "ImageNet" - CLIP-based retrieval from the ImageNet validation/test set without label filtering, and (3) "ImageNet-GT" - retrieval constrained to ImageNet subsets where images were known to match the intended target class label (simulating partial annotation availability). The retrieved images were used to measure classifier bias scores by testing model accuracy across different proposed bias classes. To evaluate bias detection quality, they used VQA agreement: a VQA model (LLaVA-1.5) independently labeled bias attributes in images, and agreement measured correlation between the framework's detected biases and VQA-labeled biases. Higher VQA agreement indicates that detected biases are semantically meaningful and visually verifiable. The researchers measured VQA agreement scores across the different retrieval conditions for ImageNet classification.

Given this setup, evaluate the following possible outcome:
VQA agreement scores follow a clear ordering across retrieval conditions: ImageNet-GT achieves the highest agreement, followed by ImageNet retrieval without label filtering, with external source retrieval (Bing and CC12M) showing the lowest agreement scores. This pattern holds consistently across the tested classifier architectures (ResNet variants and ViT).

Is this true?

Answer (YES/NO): NO